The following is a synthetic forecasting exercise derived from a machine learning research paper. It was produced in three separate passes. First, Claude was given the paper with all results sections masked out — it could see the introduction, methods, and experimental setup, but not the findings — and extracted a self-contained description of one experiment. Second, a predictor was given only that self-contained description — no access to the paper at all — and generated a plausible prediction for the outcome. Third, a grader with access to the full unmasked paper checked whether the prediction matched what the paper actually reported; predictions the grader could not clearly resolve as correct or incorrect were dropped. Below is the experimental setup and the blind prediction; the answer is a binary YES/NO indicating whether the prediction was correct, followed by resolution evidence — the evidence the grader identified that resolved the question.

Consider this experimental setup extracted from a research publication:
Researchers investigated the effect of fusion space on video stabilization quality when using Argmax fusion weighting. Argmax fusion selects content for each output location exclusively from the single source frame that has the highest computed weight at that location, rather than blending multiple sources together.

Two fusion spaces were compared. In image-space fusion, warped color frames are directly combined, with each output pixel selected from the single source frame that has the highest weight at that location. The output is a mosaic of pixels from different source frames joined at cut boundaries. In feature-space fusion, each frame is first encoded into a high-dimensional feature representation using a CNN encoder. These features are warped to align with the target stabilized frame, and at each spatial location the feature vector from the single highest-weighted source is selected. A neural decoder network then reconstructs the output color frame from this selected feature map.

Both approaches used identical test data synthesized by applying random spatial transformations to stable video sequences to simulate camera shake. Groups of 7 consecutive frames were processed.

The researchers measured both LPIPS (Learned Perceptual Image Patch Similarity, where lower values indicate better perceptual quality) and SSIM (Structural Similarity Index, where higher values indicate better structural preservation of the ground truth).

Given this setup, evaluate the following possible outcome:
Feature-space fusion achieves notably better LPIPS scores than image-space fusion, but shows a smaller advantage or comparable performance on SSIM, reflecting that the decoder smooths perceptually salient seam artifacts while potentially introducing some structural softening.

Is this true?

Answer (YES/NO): NO